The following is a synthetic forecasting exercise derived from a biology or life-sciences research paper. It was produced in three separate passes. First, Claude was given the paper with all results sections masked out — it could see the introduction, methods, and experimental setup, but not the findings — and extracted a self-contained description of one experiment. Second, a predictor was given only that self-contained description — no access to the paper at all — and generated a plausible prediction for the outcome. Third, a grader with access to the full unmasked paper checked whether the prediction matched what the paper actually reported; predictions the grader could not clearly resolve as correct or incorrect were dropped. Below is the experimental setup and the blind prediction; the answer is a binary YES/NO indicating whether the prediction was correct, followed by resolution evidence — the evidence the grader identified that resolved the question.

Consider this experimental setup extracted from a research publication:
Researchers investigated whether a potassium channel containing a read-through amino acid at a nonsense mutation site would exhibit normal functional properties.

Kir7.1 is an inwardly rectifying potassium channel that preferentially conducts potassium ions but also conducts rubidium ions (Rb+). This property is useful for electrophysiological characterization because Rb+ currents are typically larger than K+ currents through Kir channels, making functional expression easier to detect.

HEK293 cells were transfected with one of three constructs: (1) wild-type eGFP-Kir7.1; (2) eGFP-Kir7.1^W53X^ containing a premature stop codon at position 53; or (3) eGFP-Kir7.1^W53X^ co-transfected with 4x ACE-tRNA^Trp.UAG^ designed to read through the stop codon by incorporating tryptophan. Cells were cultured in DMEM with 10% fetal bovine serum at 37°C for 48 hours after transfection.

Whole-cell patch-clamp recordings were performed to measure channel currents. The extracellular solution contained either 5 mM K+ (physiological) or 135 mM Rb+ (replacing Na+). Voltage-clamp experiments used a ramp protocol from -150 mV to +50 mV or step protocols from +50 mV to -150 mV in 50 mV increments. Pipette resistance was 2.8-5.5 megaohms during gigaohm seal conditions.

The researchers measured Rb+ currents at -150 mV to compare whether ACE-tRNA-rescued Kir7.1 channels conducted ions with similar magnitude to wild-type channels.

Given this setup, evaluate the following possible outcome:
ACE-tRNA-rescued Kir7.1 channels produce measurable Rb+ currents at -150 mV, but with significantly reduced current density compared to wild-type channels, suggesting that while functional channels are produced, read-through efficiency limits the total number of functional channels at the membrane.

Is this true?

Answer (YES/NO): YES